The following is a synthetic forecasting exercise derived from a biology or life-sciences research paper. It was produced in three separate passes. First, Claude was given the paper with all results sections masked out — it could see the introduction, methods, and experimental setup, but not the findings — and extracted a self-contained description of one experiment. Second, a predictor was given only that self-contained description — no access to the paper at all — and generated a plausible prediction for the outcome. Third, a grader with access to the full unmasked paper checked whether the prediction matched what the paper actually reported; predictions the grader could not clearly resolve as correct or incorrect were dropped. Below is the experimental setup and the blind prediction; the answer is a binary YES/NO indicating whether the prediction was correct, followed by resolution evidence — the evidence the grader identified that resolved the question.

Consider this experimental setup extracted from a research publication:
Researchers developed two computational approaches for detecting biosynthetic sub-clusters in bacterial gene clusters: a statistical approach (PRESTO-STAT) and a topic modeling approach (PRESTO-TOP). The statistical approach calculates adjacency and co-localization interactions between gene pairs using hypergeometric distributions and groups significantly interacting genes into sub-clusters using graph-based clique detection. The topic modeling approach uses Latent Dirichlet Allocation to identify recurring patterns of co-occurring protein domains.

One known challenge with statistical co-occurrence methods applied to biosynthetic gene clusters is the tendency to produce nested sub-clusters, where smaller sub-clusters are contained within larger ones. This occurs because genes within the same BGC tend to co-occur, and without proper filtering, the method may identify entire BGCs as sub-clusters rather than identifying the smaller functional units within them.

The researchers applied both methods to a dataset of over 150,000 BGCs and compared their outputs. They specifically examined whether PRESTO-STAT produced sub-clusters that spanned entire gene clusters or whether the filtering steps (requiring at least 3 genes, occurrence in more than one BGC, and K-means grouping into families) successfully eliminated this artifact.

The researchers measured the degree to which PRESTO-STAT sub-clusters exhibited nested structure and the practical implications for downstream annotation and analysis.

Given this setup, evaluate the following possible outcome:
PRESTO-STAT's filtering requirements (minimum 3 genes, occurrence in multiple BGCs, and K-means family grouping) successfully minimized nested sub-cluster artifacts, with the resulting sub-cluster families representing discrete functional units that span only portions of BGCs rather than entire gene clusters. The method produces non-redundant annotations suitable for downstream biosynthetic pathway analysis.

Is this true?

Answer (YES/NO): NO